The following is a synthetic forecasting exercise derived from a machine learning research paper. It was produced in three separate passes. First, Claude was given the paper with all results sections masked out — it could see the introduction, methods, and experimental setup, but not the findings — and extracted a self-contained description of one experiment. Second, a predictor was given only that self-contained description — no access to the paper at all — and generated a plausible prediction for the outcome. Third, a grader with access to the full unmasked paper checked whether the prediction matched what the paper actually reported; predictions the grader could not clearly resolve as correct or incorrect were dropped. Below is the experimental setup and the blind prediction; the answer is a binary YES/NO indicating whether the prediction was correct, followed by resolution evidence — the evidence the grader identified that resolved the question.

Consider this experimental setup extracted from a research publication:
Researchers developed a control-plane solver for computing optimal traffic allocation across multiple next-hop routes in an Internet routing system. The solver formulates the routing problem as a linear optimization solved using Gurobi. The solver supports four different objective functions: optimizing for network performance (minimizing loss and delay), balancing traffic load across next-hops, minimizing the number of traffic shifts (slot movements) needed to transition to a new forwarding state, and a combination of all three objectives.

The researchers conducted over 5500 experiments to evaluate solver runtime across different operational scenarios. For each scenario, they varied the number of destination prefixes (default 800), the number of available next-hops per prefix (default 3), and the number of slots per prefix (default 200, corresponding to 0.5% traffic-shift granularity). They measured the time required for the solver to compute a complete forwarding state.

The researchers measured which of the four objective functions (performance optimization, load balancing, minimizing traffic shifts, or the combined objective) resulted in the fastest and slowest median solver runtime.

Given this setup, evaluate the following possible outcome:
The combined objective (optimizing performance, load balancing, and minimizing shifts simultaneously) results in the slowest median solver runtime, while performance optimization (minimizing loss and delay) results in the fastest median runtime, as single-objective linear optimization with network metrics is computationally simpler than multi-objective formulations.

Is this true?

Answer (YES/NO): NO